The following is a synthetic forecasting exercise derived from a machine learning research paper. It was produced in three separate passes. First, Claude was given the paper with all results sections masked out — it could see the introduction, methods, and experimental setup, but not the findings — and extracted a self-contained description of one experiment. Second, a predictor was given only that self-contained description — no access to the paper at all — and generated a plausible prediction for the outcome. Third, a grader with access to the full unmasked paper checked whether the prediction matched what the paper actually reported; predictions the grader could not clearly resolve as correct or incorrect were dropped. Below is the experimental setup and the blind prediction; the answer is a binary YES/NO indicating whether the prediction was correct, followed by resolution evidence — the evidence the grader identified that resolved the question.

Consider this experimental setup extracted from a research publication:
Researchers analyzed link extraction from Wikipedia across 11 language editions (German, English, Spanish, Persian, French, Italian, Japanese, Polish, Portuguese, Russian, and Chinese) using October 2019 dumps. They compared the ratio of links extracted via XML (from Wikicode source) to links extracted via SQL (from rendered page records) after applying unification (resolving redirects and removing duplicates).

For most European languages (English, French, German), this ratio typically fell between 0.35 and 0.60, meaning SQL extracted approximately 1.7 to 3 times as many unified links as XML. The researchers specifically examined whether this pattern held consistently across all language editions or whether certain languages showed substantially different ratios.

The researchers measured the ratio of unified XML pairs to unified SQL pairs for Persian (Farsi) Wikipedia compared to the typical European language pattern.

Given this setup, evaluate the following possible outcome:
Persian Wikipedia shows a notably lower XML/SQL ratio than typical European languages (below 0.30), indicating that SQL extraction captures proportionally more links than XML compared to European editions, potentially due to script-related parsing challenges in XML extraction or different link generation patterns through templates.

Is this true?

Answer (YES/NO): YES